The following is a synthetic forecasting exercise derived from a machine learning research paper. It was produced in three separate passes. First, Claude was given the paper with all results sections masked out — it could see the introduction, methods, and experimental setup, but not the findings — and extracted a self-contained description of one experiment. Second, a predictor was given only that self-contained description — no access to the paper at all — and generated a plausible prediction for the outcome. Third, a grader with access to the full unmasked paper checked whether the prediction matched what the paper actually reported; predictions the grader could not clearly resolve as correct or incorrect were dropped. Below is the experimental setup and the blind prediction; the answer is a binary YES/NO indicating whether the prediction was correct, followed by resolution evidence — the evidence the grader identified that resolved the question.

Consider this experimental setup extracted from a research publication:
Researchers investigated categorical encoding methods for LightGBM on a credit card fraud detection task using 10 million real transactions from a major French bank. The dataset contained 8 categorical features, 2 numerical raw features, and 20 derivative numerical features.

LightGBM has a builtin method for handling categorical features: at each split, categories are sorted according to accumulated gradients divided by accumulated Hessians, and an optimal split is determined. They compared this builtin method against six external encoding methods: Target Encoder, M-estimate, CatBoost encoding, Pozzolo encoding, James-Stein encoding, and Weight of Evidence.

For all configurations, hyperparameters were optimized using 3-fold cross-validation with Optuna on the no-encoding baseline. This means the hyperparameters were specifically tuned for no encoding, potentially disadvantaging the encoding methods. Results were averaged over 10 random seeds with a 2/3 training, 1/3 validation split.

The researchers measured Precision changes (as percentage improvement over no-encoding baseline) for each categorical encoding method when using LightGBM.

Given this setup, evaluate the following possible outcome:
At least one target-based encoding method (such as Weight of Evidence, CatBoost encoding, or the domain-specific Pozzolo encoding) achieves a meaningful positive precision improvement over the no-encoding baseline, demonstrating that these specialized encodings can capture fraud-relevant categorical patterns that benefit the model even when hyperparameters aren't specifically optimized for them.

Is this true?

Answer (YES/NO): NO